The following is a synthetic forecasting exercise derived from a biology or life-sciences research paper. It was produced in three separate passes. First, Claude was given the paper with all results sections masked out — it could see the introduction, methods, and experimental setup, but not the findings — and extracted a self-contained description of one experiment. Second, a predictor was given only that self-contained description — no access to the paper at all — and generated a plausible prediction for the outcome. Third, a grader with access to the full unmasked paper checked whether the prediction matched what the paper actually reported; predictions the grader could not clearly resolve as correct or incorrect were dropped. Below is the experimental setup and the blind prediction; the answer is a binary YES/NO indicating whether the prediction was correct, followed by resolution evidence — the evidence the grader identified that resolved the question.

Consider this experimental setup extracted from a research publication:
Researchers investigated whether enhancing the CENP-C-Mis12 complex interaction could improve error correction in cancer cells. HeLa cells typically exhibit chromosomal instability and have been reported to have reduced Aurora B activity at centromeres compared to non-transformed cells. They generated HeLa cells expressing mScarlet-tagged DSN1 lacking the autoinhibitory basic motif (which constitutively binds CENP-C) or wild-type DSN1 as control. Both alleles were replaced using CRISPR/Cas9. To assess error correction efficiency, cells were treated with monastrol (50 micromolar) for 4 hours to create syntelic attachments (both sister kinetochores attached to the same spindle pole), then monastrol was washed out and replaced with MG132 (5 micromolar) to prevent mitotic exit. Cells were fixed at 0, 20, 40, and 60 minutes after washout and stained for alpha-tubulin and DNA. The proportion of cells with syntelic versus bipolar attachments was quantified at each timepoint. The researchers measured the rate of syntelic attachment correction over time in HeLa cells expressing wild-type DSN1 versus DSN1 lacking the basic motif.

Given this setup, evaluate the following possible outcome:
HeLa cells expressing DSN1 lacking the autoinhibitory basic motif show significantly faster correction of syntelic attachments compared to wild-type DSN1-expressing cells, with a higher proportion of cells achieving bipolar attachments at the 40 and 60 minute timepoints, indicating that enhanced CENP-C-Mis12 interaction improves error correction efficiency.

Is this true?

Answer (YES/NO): NO